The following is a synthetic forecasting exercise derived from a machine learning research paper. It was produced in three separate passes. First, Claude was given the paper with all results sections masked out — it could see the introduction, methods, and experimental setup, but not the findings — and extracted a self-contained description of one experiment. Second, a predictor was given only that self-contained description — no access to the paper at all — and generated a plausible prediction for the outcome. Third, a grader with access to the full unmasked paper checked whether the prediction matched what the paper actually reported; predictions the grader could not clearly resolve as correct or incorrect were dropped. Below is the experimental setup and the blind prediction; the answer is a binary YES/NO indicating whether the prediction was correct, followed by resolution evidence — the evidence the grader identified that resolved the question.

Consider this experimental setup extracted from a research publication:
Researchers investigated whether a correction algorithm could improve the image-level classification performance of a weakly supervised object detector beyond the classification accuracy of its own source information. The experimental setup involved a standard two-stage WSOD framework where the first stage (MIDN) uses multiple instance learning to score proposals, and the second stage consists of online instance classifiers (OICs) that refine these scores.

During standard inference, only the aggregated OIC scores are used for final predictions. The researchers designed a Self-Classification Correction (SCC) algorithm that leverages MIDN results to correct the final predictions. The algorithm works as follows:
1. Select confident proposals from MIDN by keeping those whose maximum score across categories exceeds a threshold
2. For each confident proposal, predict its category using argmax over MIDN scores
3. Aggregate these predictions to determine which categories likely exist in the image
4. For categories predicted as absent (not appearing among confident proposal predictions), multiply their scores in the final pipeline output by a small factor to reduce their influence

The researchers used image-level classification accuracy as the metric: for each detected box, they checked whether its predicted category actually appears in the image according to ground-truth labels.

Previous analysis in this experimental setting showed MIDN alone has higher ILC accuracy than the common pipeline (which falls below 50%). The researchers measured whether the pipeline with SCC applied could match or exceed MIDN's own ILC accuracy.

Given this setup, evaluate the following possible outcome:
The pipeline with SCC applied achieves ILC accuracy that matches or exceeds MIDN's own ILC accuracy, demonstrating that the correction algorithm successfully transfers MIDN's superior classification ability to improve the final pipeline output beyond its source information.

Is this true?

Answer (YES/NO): YES